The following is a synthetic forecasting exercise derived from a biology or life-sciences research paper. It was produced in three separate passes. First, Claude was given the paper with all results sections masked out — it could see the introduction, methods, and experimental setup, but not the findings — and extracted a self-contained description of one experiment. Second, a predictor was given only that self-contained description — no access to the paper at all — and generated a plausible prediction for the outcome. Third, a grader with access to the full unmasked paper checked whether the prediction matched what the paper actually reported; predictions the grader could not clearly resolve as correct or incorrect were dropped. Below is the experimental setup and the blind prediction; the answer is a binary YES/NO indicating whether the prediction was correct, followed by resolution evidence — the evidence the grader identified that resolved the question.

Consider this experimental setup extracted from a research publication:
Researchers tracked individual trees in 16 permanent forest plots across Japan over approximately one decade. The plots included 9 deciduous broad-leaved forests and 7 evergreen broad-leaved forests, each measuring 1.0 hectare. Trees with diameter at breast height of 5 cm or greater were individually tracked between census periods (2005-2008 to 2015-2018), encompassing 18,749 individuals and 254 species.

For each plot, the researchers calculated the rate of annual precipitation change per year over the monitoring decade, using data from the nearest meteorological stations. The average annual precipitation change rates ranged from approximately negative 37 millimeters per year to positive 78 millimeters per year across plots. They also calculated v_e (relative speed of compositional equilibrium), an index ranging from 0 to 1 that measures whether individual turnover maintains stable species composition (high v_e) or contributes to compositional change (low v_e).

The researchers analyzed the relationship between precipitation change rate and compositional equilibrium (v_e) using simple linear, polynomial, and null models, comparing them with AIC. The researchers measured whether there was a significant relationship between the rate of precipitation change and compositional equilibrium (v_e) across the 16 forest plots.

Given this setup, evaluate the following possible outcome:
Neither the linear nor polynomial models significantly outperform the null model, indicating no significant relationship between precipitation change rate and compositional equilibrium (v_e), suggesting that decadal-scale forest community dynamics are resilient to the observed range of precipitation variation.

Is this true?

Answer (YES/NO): YES